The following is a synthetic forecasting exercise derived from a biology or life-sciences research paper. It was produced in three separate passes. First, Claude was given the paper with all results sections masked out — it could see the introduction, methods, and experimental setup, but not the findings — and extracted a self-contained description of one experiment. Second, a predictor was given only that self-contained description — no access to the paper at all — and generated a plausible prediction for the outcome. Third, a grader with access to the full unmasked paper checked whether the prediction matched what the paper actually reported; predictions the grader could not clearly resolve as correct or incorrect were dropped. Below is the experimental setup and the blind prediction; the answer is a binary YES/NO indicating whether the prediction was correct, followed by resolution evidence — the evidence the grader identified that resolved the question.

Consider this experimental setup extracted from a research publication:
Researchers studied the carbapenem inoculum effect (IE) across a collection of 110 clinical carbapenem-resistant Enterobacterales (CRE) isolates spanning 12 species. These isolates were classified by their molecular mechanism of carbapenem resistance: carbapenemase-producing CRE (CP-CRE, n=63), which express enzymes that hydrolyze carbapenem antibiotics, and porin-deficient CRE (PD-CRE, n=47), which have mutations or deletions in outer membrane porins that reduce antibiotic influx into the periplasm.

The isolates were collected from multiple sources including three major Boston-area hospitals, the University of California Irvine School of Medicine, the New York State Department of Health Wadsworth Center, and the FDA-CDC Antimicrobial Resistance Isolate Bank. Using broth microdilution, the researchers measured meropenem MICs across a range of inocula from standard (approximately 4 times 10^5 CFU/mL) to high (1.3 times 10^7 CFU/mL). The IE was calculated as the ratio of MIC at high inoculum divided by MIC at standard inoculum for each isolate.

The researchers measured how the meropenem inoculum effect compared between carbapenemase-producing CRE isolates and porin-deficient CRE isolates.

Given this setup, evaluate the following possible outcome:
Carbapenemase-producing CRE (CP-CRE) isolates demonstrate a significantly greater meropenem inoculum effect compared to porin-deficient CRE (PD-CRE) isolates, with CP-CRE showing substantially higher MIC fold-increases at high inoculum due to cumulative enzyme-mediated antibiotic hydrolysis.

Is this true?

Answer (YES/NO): YES